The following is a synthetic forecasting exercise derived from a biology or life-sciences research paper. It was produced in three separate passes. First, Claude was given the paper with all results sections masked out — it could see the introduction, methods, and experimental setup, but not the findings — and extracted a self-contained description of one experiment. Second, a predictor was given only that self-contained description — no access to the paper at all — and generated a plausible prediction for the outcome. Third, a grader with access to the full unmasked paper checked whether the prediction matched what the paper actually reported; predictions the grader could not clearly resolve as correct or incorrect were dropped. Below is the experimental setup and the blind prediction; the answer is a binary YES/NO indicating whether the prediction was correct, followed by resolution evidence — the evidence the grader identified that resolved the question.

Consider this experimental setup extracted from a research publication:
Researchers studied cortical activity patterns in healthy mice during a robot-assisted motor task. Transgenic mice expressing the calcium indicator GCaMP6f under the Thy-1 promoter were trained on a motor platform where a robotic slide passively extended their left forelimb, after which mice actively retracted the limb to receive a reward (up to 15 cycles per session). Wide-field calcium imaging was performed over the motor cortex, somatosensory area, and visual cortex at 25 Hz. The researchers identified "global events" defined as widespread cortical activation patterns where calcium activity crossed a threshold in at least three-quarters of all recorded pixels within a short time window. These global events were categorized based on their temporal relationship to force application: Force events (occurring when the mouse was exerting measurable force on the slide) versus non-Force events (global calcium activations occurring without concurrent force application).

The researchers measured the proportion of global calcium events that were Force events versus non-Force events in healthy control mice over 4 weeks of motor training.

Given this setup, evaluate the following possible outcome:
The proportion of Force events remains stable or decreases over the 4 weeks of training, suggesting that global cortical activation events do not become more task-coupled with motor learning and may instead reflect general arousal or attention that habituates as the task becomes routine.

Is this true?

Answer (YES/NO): NO